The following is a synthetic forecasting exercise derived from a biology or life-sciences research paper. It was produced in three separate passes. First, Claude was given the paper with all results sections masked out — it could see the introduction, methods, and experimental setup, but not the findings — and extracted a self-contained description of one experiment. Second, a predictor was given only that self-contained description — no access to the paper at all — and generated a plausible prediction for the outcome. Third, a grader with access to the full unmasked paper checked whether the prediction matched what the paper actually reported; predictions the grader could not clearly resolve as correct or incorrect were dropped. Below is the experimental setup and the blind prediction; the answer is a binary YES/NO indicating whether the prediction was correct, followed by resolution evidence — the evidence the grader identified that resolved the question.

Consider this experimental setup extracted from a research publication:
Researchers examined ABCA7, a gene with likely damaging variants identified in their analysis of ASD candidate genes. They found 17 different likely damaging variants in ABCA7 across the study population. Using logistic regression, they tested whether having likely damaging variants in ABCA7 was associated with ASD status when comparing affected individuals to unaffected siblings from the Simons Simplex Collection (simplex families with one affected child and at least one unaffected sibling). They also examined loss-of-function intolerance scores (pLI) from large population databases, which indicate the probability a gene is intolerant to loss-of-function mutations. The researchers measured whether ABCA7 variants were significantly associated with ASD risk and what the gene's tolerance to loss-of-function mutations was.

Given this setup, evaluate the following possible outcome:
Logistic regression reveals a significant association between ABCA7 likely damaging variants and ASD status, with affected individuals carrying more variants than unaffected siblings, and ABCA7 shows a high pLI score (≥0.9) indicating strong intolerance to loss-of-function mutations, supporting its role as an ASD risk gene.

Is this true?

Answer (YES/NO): NO